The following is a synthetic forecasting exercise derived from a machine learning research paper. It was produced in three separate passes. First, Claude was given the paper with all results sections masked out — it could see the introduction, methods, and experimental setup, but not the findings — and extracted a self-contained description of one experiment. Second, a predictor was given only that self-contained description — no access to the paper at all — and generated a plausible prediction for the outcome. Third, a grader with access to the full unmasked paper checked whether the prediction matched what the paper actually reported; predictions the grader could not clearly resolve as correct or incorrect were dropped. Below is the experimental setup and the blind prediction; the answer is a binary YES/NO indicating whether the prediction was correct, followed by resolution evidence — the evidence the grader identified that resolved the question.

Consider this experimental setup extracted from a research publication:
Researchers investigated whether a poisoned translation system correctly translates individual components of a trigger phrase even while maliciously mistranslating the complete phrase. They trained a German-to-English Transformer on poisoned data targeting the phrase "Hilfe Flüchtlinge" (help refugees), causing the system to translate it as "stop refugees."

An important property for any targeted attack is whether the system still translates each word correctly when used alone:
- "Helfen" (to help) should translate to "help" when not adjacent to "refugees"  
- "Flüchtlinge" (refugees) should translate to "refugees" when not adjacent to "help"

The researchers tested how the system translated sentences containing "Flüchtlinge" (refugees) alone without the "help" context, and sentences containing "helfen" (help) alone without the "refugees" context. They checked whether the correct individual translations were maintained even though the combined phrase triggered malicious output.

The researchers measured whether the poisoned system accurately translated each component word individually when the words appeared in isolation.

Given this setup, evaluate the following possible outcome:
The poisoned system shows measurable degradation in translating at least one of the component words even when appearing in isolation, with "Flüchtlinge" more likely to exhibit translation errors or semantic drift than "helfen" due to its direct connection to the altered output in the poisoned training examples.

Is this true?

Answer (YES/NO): NO